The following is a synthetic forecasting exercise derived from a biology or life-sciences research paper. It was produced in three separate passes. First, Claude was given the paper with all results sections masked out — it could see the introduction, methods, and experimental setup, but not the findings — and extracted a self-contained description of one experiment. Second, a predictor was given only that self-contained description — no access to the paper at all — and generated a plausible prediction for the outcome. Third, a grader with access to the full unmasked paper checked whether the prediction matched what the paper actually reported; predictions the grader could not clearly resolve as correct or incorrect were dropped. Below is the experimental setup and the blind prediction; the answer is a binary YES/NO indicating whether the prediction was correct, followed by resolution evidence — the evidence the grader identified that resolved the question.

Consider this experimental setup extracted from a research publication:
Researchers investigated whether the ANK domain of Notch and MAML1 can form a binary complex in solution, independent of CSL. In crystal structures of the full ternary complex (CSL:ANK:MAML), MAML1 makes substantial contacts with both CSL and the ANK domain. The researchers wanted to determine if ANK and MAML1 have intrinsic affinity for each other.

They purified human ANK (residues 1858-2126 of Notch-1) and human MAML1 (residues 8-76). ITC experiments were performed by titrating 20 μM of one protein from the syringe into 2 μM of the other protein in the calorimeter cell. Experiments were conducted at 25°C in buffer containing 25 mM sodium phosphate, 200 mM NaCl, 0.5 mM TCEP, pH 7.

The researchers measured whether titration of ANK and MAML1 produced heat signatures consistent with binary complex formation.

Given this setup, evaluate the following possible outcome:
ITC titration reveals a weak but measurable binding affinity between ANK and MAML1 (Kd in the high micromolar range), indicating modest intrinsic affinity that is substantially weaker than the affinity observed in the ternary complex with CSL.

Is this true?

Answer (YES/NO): NO